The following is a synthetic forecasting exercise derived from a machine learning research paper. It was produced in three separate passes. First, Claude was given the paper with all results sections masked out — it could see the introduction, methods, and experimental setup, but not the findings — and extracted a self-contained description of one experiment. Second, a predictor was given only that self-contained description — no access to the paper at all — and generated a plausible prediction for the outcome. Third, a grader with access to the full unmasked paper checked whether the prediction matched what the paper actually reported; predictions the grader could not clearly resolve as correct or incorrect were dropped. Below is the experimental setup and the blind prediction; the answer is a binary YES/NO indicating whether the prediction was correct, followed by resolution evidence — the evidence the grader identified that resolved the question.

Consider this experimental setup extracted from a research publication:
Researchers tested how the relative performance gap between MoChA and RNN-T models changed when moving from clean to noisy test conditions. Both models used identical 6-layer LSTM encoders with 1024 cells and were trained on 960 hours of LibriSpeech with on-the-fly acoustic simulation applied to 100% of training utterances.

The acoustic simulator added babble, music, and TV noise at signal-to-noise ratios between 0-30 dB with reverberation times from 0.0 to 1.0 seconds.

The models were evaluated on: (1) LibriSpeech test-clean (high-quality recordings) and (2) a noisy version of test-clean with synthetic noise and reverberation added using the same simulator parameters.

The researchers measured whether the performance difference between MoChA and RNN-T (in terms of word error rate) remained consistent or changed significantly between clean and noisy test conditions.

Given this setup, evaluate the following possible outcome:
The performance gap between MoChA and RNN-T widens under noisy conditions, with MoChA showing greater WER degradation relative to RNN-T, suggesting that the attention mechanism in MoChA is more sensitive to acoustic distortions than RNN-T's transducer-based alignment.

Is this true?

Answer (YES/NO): NO